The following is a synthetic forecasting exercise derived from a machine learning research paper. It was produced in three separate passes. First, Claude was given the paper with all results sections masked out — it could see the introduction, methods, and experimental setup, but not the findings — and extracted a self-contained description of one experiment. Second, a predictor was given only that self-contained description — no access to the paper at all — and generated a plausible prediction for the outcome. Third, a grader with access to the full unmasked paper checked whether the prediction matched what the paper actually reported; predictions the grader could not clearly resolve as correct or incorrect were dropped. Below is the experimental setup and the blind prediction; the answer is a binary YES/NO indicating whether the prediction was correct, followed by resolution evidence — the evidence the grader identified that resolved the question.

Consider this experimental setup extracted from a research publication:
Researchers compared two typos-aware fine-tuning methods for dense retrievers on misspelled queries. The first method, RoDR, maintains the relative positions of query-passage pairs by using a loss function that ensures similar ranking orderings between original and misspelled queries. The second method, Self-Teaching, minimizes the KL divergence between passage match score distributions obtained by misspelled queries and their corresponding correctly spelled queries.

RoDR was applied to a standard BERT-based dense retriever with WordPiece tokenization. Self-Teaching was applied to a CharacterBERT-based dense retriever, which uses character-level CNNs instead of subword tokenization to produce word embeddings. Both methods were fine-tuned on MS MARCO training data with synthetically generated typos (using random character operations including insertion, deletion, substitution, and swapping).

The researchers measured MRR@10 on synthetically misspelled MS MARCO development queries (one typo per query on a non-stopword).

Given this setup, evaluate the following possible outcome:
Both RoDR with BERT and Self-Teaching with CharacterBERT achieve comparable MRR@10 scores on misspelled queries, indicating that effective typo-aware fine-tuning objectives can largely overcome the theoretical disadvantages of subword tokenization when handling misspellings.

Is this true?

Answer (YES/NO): NO